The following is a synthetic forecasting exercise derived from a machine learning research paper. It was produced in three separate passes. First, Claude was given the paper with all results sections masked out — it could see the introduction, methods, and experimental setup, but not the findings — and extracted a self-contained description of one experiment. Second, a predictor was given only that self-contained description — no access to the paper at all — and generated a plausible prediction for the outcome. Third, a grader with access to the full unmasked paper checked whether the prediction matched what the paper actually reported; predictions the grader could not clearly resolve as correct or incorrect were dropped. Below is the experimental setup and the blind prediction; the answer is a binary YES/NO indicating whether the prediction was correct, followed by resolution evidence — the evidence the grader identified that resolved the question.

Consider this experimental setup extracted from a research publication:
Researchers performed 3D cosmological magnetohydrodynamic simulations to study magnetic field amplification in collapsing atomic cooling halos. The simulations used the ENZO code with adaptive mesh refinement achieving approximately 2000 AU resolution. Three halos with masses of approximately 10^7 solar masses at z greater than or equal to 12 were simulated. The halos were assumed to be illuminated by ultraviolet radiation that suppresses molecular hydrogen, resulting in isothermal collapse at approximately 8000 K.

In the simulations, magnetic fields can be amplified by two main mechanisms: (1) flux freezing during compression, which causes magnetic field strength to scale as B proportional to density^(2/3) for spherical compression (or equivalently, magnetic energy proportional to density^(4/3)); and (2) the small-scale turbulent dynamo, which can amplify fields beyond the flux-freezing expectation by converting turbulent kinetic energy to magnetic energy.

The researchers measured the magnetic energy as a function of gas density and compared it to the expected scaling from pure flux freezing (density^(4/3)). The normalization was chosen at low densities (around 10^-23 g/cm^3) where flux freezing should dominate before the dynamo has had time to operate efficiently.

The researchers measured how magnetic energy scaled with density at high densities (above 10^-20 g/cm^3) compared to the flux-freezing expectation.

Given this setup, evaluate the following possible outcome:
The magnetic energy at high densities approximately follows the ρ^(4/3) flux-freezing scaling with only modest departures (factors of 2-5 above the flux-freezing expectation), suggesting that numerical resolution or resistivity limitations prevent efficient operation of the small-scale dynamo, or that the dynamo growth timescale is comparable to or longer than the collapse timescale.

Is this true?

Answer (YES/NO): NO